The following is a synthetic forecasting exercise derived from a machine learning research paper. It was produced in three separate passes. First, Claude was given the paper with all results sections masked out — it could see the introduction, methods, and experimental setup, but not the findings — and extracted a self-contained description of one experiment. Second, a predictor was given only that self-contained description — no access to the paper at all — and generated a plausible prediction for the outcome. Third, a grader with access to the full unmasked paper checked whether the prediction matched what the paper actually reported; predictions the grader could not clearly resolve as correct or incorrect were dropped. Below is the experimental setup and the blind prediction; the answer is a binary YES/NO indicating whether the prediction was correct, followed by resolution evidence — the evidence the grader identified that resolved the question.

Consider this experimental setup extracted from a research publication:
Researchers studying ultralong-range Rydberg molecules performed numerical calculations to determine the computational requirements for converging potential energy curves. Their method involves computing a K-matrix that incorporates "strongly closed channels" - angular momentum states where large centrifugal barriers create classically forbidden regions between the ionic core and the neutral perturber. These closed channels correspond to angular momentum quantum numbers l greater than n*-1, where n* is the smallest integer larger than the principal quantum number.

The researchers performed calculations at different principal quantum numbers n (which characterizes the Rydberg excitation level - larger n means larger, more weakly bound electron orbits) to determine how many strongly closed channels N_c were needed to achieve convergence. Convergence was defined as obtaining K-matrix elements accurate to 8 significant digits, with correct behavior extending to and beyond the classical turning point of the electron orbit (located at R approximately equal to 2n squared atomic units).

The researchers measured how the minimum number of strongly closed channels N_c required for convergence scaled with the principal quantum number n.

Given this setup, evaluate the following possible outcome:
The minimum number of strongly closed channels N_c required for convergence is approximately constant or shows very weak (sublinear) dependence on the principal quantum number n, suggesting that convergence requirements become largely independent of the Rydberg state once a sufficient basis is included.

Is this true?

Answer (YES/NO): NO